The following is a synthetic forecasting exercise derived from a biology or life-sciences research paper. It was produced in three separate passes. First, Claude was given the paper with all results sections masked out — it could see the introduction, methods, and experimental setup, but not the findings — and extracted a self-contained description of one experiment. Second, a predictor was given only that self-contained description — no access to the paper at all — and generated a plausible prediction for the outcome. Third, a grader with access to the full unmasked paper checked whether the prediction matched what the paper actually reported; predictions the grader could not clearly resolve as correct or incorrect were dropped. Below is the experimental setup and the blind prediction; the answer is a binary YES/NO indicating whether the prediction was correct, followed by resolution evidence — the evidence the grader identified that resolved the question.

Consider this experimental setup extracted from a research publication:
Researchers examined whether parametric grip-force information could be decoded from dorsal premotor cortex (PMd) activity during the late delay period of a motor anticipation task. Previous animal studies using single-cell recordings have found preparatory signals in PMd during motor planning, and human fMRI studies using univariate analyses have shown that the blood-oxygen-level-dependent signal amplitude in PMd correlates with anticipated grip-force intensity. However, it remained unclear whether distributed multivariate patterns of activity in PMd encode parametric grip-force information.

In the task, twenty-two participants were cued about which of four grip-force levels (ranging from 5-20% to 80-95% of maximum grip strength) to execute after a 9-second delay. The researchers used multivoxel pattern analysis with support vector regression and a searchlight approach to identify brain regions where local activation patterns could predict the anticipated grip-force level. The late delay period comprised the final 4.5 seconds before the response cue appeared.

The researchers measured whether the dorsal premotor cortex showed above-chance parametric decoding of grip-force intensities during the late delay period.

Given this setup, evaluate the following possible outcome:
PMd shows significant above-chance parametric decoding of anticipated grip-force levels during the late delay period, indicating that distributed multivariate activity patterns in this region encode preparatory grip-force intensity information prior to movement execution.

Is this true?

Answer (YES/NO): YES